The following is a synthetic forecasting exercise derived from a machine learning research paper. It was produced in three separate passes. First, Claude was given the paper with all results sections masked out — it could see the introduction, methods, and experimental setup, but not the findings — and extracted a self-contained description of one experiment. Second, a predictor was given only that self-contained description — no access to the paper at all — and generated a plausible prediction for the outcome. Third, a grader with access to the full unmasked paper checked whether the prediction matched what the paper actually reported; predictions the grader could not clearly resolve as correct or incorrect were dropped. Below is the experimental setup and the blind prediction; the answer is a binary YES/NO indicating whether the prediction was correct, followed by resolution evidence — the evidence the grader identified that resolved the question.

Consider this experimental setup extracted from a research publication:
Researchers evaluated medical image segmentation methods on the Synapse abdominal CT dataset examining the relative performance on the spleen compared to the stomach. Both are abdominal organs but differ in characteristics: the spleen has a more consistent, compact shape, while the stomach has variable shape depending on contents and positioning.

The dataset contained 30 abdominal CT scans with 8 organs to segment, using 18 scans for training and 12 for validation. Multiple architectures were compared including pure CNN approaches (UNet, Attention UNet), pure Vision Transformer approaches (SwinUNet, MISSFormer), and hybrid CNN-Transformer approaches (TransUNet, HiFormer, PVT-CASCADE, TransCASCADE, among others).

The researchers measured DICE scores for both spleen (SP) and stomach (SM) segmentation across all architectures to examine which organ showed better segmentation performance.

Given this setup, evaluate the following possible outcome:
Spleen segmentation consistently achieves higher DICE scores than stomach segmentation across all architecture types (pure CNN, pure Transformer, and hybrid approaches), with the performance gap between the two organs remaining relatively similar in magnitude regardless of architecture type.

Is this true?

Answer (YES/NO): NO